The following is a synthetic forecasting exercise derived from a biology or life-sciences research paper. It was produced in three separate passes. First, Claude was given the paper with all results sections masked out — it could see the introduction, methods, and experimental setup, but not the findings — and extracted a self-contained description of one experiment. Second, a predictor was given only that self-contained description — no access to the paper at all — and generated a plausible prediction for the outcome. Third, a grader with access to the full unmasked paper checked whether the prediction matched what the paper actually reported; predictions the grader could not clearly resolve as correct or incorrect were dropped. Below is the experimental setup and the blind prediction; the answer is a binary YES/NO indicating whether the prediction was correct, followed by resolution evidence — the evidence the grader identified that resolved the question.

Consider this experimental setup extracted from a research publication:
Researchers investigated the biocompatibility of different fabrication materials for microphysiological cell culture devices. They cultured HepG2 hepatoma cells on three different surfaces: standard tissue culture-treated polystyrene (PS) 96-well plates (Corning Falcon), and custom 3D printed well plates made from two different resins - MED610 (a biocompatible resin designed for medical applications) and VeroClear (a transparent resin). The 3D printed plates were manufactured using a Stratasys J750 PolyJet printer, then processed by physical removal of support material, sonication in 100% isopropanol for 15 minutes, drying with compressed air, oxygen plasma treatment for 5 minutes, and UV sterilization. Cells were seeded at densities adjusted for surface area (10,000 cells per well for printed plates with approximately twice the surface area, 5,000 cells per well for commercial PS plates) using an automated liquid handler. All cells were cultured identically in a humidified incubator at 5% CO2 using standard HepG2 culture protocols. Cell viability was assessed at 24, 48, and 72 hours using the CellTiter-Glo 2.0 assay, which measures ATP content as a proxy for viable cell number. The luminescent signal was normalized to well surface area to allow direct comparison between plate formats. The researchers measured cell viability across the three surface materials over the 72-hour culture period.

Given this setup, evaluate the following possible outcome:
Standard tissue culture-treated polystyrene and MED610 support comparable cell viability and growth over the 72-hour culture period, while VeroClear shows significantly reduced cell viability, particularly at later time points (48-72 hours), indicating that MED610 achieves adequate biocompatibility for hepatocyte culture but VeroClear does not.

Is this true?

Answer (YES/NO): NO